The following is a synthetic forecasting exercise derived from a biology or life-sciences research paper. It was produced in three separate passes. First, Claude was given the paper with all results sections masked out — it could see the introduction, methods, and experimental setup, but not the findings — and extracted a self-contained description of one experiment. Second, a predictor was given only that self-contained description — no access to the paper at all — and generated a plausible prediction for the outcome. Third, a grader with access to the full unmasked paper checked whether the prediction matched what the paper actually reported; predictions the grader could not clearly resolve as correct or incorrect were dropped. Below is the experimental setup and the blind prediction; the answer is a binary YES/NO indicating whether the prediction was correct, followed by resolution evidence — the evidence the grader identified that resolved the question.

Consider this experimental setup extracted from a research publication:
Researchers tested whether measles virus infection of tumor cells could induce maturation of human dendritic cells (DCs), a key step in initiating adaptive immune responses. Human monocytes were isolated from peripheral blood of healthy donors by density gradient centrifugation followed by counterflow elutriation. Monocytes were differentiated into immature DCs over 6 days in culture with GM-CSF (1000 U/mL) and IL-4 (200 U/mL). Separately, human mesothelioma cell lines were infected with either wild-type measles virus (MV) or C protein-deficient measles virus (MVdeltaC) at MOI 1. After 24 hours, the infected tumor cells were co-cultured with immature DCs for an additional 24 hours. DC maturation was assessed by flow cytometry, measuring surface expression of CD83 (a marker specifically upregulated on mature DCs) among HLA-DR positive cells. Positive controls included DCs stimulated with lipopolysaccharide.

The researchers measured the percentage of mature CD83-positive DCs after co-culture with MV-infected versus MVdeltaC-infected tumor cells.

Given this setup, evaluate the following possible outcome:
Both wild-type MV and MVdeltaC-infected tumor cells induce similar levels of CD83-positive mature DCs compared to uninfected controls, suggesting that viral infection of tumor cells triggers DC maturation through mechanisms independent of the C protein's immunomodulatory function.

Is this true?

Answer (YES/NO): NO